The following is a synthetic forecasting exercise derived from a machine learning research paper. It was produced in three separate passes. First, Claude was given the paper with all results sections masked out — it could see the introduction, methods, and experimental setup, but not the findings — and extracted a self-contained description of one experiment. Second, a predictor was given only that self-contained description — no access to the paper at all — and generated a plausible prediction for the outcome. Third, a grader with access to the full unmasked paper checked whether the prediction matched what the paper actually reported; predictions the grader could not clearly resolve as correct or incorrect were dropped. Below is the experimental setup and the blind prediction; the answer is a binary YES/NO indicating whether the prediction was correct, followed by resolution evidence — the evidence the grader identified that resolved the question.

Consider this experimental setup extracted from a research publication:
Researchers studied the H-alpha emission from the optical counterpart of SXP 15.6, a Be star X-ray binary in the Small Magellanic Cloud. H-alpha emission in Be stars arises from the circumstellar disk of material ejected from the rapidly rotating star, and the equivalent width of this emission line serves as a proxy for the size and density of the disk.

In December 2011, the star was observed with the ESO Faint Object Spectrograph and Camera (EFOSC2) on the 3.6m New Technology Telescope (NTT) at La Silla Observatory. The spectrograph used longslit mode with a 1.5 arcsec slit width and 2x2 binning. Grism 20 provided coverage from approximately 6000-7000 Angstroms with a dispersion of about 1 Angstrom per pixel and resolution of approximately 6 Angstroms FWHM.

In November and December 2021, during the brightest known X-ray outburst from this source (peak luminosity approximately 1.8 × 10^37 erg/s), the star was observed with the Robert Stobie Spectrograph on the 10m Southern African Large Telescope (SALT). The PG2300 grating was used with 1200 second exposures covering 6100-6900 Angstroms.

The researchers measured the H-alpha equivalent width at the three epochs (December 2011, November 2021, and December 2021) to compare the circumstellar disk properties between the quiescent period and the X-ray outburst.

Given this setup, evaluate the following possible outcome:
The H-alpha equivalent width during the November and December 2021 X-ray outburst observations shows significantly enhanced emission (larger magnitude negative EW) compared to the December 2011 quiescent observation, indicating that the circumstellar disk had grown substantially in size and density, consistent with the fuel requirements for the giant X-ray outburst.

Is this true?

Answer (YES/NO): YES